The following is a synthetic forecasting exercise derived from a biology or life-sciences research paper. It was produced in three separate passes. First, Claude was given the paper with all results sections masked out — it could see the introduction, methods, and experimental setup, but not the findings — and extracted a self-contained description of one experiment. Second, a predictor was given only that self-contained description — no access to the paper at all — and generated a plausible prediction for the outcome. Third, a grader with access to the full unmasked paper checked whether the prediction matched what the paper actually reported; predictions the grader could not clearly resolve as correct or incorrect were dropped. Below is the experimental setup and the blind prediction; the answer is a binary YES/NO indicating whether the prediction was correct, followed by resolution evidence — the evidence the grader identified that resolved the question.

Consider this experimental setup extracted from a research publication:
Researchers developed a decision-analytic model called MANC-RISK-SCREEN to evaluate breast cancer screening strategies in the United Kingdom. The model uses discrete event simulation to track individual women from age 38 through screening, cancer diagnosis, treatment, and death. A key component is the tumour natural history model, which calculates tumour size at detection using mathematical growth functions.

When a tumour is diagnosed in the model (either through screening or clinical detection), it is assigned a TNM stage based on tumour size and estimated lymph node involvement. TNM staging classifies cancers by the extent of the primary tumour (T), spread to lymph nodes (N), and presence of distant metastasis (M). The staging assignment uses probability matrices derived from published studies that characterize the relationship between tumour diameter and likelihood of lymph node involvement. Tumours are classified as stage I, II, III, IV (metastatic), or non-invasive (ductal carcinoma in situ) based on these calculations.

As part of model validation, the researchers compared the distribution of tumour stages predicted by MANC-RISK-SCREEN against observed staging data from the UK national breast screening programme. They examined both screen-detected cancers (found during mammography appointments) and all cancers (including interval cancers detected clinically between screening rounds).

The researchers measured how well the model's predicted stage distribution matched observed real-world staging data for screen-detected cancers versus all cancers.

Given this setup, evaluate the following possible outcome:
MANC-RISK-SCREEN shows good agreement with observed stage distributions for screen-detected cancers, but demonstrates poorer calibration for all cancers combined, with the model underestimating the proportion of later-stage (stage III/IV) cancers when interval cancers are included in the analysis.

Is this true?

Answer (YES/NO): NO